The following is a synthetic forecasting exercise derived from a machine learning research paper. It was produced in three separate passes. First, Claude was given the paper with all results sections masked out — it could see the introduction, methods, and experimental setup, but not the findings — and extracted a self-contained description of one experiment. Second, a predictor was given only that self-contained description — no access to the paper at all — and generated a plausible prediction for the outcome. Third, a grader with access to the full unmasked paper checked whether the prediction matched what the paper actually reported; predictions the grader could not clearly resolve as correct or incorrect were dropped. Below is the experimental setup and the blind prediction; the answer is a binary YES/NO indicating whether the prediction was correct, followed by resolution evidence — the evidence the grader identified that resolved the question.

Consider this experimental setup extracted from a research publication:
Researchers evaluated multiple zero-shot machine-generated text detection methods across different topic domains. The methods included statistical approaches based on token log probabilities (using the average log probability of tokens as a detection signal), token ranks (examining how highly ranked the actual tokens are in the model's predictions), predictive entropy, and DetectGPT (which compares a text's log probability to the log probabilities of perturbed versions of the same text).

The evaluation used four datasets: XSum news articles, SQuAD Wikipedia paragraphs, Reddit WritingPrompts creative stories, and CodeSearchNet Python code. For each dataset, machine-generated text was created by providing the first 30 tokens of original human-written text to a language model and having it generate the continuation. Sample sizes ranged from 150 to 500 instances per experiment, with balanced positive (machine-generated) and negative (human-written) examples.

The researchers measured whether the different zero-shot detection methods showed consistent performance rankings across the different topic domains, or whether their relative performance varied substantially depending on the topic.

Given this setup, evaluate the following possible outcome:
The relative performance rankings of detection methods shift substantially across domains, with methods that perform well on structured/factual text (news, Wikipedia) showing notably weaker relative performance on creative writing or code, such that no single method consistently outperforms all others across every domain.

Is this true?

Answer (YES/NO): NO